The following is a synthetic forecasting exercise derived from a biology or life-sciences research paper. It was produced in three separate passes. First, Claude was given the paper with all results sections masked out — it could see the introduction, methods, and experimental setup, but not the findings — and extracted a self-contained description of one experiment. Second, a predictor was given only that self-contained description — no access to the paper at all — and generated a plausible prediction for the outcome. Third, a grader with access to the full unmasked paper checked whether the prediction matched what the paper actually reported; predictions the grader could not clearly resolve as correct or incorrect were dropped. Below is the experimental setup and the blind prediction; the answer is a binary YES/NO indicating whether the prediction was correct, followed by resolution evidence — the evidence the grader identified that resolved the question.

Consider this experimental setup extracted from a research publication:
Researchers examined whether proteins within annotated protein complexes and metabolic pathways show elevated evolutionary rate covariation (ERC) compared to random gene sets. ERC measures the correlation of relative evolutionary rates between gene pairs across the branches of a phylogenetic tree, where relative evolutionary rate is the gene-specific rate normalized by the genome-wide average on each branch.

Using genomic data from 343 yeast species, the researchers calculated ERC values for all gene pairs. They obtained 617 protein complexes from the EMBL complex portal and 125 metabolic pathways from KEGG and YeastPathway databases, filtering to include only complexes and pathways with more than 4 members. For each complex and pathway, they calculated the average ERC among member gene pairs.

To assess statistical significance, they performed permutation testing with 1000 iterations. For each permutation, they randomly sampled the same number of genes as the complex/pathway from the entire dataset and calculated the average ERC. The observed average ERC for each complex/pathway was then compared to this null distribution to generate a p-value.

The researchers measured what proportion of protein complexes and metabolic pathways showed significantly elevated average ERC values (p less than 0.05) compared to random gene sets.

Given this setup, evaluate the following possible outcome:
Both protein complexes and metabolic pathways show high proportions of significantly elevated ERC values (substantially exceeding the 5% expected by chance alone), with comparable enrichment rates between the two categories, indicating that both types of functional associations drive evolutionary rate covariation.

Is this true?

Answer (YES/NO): NO